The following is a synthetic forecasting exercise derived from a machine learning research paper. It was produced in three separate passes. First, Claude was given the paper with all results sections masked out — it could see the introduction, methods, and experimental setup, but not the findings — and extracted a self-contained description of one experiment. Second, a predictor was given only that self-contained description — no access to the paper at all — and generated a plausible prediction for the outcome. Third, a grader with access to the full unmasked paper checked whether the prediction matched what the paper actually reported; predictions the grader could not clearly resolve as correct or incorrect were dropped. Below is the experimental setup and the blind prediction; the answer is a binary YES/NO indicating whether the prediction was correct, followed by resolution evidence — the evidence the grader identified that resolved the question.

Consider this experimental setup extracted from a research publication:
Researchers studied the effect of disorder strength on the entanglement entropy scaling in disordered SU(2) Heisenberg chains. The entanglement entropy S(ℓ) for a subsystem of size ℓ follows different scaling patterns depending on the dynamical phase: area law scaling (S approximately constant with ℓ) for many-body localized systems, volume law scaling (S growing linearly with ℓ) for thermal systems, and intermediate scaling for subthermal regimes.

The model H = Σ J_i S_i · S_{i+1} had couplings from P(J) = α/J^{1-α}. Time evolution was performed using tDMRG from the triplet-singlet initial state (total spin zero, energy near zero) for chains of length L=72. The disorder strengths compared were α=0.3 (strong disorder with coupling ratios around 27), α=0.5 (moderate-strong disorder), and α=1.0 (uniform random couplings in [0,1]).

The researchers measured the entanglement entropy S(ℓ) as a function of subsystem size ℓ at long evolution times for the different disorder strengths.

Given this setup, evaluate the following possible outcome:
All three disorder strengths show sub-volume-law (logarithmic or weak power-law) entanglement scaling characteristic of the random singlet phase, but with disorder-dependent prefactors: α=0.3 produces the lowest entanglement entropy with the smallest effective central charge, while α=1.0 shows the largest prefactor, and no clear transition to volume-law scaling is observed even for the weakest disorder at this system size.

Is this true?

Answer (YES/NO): NO